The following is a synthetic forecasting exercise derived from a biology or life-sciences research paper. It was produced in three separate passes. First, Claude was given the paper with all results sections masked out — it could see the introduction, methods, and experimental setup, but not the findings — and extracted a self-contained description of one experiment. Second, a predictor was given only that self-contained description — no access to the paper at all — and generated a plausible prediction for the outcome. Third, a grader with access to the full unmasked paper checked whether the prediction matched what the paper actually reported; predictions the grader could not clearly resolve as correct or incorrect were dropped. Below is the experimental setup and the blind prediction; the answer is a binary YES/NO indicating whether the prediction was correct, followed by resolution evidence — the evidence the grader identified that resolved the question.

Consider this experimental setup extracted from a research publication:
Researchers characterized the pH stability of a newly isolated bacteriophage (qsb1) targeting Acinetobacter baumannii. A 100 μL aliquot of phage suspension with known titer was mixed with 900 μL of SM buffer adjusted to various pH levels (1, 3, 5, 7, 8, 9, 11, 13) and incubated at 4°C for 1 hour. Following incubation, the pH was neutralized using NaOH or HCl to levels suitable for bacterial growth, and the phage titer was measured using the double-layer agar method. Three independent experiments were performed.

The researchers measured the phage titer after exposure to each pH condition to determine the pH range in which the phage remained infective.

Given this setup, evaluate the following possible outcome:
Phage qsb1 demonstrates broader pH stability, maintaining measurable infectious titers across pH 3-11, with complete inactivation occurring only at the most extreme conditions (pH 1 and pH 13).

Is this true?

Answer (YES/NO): NO